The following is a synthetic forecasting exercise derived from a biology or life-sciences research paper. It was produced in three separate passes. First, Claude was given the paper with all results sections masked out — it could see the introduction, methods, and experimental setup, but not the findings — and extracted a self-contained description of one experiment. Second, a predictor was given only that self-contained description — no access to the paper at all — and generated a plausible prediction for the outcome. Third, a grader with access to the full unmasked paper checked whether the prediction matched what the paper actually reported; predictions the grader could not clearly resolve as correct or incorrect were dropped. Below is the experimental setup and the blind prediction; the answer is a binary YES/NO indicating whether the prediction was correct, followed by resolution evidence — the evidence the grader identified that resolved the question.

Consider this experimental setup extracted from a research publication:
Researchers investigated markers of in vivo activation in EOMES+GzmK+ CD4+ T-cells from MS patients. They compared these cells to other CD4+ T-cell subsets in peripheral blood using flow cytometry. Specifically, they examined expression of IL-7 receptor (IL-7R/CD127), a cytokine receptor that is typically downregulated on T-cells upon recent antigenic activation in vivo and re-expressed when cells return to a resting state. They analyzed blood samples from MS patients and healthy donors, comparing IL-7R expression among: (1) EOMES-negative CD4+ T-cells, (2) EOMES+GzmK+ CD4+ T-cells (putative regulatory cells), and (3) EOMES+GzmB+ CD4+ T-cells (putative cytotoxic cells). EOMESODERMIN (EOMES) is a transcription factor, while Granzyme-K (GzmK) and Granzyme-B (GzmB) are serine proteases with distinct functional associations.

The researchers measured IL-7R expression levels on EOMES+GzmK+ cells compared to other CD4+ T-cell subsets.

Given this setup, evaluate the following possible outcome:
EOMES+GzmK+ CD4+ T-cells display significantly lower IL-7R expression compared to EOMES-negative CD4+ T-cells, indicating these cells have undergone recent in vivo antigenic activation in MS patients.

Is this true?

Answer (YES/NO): YES